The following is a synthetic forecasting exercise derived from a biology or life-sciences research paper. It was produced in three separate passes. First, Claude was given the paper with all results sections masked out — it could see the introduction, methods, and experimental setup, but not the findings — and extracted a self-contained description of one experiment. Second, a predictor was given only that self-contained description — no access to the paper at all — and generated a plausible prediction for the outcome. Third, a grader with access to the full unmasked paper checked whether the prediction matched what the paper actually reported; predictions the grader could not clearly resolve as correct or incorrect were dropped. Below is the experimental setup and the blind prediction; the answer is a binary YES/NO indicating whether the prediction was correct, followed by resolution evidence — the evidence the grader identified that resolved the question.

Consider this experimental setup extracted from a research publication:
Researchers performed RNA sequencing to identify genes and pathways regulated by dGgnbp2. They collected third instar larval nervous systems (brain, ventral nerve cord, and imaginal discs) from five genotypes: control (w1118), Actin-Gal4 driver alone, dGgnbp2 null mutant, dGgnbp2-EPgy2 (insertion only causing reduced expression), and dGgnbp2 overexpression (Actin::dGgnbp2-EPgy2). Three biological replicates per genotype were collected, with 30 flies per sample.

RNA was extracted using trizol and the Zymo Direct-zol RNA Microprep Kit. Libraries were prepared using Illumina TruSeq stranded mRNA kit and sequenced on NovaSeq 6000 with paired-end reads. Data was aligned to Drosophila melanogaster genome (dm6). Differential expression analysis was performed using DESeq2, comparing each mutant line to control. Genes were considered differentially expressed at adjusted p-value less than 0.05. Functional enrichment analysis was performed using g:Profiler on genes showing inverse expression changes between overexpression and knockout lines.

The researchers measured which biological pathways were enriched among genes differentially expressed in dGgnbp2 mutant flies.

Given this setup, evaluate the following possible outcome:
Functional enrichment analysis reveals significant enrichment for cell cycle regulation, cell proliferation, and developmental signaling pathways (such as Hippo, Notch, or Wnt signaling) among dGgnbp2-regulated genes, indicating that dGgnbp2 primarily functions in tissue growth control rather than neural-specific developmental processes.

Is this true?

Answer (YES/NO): NO